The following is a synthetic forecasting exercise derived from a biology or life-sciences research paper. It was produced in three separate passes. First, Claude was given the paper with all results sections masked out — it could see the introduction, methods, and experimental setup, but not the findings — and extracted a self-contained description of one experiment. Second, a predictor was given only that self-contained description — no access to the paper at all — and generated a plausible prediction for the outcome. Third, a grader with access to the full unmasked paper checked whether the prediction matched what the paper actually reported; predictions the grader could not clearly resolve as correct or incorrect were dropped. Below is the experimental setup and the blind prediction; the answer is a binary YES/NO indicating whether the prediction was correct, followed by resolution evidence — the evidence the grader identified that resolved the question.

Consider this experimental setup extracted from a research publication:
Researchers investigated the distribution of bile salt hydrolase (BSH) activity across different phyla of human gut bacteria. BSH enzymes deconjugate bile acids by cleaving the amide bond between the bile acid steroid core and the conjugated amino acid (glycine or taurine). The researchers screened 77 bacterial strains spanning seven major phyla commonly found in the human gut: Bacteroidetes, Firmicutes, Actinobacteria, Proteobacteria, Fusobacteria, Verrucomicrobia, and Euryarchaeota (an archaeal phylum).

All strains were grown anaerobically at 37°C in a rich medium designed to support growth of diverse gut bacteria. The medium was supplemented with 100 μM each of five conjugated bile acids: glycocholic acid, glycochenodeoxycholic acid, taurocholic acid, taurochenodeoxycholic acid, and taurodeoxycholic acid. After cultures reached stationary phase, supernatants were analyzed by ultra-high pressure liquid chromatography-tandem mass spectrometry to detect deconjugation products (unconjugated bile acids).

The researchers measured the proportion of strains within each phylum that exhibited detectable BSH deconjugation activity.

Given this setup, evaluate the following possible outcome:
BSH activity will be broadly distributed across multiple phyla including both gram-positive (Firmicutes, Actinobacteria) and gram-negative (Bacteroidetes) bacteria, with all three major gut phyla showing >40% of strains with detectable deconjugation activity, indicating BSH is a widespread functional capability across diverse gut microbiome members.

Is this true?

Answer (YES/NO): YES